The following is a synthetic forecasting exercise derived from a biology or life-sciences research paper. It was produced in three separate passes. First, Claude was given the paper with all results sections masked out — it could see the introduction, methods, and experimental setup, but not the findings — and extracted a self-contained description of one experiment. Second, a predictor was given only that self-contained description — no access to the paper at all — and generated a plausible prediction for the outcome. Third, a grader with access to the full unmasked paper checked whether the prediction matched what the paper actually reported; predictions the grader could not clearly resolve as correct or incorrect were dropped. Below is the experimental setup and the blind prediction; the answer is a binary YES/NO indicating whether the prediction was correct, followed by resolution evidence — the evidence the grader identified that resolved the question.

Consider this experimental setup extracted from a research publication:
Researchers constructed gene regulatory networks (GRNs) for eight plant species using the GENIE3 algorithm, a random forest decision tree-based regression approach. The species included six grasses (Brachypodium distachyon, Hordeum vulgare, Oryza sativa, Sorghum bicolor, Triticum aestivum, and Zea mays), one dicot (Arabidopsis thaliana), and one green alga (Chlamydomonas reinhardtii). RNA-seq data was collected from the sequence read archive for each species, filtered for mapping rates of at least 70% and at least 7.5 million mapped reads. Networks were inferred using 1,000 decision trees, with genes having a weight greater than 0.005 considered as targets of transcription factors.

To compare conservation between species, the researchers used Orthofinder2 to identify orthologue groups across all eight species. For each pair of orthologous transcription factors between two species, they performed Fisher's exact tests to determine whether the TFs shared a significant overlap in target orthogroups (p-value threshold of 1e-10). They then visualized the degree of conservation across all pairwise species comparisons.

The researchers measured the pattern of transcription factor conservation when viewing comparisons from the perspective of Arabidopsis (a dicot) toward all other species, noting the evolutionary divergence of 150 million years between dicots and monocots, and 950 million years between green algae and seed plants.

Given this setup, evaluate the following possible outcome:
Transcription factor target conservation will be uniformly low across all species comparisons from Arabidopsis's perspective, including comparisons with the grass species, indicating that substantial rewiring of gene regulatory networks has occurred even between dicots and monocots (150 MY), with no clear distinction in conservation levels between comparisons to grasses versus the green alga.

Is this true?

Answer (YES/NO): NO